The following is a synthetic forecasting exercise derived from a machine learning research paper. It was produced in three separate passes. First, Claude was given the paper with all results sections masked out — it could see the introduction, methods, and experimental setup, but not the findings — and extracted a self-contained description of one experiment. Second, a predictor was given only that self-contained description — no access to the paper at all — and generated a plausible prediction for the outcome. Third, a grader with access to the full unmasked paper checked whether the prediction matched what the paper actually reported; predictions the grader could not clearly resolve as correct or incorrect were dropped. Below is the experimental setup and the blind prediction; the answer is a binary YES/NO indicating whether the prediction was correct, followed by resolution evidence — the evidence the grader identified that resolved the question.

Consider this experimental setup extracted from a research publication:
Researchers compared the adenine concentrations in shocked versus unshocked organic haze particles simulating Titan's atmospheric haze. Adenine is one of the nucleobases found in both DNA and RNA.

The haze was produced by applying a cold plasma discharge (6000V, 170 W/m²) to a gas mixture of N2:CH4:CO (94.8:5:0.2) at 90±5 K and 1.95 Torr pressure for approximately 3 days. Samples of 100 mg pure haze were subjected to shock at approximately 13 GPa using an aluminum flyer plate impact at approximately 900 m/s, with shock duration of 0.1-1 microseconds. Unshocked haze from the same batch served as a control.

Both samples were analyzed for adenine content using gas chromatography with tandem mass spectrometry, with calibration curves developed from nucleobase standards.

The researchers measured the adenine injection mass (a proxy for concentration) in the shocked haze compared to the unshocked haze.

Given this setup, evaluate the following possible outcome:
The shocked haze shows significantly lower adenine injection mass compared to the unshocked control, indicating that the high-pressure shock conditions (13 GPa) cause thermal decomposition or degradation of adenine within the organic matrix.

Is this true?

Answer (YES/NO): YES